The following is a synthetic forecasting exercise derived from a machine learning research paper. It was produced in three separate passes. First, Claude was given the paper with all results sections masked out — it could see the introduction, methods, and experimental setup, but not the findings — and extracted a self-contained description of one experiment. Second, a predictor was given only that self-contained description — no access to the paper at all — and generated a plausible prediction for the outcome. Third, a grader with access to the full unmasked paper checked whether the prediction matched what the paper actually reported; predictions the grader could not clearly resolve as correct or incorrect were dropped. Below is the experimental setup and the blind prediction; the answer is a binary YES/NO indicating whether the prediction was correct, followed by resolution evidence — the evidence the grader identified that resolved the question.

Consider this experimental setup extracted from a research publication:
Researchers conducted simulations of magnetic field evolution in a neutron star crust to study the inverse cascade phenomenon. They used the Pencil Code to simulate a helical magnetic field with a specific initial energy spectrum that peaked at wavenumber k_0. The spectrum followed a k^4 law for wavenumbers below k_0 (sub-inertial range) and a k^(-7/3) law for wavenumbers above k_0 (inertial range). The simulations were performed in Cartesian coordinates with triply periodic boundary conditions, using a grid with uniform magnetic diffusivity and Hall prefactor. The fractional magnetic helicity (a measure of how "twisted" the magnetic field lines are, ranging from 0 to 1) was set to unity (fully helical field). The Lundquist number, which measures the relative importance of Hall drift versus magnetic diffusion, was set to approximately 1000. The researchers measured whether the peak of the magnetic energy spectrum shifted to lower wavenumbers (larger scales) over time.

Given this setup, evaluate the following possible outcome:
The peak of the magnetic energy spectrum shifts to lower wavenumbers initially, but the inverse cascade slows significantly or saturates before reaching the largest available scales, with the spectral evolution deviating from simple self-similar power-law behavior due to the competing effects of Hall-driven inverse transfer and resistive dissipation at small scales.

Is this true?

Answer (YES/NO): NO